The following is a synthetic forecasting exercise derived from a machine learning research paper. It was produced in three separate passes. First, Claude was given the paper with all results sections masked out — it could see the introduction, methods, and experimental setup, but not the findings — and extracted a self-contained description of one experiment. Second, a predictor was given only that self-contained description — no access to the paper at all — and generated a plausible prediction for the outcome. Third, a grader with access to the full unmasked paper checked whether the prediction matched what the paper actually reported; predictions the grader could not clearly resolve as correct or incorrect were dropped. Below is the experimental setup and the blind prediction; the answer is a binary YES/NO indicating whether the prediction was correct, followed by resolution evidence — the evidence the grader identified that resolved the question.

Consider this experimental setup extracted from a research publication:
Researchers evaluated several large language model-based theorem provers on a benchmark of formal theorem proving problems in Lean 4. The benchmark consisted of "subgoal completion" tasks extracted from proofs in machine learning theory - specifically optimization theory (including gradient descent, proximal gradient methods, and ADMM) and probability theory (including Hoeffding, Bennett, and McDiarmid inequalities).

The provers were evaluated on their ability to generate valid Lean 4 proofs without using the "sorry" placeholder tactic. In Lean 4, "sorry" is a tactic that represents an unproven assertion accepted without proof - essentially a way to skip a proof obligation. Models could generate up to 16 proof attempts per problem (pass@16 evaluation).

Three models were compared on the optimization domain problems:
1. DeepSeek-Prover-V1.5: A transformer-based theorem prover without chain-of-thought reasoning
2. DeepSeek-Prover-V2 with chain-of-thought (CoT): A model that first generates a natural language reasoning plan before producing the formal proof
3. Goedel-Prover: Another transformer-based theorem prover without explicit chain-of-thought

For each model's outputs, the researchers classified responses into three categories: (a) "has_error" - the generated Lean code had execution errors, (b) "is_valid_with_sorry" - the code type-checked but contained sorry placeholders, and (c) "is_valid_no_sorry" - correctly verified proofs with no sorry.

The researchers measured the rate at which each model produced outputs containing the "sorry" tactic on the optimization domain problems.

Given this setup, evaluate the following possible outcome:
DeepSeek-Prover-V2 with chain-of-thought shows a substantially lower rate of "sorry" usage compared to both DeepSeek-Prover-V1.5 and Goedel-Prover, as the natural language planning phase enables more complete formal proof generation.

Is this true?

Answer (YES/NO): NO